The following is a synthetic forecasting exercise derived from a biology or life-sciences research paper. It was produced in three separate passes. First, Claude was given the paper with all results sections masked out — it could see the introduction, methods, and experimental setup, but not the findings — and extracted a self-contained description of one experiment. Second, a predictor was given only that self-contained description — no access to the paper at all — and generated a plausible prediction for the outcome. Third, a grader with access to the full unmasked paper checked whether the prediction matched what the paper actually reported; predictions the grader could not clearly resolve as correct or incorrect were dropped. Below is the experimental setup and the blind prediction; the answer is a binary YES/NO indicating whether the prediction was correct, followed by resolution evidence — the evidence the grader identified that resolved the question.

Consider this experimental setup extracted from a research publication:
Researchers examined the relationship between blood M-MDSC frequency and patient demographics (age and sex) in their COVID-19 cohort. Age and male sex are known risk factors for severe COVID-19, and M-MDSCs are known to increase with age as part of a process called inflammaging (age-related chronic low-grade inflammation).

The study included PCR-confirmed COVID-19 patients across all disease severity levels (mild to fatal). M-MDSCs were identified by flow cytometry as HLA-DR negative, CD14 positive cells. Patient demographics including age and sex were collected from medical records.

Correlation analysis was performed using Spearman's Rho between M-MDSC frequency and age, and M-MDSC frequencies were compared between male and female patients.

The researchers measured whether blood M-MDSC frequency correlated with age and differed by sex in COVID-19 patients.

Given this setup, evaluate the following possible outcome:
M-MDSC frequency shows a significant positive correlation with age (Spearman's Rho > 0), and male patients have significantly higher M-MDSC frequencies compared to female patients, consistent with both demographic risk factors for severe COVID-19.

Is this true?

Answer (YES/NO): YES